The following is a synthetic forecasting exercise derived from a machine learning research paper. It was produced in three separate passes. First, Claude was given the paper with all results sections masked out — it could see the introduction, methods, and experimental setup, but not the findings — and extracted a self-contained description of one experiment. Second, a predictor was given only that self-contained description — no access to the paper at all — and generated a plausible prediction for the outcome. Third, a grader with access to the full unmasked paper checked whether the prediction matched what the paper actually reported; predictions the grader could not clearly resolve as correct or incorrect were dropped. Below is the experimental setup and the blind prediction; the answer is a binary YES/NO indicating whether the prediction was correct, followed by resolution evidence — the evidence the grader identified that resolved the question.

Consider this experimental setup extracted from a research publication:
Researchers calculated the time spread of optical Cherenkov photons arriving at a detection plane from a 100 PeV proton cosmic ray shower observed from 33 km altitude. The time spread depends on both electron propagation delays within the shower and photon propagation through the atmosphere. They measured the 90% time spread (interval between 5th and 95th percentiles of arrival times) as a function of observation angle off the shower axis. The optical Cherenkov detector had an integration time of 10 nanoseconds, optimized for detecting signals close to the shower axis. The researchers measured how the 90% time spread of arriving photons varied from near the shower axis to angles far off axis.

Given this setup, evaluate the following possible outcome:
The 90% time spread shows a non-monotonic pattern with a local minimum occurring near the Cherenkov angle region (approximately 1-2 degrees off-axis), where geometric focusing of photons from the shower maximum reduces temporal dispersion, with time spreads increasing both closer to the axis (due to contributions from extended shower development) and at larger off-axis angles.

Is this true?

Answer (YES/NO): NO